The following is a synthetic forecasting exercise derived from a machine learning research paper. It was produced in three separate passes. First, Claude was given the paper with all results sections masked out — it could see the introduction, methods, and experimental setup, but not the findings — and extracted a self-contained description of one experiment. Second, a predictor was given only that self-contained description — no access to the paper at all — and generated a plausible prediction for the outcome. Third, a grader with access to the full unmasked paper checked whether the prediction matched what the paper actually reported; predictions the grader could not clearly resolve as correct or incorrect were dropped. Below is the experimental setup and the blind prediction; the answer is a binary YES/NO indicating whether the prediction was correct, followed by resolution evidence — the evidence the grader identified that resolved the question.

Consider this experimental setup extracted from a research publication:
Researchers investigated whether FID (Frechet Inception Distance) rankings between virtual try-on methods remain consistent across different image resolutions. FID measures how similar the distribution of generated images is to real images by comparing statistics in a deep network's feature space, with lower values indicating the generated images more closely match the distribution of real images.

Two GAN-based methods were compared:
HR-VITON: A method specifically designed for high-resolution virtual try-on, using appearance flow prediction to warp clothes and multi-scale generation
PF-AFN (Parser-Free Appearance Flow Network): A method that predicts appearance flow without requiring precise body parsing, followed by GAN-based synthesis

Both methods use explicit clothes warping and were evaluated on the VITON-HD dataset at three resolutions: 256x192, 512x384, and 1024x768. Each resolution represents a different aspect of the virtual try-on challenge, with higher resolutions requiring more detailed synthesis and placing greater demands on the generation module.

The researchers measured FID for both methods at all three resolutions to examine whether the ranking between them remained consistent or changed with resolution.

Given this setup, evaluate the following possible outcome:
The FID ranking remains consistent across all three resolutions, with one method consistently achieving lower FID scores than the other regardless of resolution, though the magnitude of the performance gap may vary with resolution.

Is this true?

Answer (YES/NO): YES